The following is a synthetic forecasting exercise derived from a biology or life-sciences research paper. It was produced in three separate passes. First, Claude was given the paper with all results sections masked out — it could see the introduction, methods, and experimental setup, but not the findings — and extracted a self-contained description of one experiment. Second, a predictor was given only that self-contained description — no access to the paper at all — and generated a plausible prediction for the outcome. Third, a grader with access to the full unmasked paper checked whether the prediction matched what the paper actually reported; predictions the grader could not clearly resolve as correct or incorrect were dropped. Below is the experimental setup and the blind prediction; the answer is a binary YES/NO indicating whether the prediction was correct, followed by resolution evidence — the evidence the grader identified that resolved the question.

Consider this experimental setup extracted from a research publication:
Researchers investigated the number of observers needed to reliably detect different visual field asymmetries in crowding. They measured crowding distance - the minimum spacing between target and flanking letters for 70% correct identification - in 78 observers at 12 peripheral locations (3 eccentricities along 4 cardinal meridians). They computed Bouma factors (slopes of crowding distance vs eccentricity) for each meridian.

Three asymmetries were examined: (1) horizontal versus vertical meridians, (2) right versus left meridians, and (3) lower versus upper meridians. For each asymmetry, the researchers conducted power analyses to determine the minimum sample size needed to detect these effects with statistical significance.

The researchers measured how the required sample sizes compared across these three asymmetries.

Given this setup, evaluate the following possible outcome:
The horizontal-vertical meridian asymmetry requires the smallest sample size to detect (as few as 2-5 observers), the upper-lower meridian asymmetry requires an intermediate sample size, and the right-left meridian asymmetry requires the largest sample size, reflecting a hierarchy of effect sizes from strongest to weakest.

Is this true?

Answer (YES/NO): NO